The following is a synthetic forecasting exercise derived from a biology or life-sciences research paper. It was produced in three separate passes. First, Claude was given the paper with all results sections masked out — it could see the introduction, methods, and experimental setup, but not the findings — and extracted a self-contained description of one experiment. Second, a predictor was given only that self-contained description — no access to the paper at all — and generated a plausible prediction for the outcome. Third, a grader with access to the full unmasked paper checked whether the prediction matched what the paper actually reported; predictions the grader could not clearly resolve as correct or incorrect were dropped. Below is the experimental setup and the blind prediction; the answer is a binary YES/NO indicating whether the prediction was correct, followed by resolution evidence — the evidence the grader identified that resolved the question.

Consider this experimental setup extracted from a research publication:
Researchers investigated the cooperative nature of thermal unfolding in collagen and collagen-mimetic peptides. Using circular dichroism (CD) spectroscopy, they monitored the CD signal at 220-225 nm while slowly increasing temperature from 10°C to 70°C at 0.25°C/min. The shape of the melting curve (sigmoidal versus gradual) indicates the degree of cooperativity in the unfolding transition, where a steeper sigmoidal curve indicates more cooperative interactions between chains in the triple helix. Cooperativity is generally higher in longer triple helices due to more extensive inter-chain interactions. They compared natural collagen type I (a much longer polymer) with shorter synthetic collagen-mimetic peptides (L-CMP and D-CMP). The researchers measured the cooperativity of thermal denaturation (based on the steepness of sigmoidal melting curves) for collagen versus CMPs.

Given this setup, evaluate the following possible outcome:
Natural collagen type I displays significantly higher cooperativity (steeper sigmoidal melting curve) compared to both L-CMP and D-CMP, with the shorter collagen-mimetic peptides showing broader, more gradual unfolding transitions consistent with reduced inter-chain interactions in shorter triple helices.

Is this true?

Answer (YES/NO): YES